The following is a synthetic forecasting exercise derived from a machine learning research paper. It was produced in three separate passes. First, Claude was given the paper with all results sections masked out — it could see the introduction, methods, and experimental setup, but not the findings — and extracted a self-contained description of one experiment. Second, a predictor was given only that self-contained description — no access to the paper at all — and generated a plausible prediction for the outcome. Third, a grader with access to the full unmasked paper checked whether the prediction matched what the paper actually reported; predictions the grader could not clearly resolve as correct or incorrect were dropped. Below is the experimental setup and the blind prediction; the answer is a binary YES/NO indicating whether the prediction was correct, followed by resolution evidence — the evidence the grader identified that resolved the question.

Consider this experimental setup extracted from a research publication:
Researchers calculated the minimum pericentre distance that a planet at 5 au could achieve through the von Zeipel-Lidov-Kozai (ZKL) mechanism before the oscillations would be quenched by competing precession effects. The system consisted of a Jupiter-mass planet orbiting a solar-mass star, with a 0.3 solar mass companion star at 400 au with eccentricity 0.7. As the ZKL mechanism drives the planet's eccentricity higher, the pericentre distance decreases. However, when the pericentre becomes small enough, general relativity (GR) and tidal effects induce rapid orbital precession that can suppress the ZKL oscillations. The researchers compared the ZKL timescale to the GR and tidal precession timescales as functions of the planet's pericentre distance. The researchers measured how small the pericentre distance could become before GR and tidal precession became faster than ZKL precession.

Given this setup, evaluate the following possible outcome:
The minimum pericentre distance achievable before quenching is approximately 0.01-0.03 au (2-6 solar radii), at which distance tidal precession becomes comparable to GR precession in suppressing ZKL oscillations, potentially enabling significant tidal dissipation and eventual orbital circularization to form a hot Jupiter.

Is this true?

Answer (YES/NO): YES